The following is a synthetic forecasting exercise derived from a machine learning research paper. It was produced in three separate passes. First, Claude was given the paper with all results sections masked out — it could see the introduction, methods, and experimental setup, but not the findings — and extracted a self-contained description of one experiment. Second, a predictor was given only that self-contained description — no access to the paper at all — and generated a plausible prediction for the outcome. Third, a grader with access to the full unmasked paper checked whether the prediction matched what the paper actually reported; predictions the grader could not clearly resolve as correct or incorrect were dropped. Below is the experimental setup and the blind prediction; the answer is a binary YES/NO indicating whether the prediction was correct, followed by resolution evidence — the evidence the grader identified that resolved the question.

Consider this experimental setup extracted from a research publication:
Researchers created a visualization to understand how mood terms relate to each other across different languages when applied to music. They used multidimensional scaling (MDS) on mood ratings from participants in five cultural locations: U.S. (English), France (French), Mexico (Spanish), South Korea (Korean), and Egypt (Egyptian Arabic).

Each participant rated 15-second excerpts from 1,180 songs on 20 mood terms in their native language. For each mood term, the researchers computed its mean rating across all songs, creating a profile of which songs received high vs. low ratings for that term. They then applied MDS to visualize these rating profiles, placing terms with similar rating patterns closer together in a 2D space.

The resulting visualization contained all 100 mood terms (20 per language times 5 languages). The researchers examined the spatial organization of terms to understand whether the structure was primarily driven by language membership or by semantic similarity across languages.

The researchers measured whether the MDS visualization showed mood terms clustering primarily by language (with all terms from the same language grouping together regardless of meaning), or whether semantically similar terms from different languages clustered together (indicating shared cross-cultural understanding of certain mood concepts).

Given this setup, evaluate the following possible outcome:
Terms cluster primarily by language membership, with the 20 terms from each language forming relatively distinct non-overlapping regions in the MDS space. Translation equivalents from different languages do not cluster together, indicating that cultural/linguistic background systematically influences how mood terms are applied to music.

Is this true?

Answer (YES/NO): NO